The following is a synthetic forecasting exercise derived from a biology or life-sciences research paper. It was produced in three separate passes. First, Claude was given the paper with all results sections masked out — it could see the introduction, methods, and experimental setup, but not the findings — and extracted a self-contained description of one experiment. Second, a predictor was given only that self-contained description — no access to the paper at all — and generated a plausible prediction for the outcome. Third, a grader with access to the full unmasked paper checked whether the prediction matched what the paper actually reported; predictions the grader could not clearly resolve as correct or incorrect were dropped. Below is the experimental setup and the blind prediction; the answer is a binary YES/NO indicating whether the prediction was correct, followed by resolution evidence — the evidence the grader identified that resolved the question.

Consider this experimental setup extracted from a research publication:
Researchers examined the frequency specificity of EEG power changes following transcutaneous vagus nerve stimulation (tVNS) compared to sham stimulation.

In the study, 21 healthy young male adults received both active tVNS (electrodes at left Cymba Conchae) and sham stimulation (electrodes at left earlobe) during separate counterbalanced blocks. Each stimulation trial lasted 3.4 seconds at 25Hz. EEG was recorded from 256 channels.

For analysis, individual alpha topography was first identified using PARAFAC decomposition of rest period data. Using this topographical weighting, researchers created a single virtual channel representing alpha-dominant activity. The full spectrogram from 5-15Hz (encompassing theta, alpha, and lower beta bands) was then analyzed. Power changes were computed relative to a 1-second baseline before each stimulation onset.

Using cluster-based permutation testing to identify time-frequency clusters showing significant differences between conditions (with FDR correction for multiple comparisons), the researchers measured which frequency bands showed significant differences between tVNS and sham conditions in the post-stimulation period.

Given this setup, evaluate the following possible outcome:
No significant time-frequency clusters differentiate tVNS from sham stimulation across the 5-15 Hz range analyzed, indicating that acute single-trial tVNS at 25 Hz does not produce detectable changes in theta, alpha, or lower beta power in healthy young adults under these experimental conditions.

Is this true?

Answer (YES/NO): NO